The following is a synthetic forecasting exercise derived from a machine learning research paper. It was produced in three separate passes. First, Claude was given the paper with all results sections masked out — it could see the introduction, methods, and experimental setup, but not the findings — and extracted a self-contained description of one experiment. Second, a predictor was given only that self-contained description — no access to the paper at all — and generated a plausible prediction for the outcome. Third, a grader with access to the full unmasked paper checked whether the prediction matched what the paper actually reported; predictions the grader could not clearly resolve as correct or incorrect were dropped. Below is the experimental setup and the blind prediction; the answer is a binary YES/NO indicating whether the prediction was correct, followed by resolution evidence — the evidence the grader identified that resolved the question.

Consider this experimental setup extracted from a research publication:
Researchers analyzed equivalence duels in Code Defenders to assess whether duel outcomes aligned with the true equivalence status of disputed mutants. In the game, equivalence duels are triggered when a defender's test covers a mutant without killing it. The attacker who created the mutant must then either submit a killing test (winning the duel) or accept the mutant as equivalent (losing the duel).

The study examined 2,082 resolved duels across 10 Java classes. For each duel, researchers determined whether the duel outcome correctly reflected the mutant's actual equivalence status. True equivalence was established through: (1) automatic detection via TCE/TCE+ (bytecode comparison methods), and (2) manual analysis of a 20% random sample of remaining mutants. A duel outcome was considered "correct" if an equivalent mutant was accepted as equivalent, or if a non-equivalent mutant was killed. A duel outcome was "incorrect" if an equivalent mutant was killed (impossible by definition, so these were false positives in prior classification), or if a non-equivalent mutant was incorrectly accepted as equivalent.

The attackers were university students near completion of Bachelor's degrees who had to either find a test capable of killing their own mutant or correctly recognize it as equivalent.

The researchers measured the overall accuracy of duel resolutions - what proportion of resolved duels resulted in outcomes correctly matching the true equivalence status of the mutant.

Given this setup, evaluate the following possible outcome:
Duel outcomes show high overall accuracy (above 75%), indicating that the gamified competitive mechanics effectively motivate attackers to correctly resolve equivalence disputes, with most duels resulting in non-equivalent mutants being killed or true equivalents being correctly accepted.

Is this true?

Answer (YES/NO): NO